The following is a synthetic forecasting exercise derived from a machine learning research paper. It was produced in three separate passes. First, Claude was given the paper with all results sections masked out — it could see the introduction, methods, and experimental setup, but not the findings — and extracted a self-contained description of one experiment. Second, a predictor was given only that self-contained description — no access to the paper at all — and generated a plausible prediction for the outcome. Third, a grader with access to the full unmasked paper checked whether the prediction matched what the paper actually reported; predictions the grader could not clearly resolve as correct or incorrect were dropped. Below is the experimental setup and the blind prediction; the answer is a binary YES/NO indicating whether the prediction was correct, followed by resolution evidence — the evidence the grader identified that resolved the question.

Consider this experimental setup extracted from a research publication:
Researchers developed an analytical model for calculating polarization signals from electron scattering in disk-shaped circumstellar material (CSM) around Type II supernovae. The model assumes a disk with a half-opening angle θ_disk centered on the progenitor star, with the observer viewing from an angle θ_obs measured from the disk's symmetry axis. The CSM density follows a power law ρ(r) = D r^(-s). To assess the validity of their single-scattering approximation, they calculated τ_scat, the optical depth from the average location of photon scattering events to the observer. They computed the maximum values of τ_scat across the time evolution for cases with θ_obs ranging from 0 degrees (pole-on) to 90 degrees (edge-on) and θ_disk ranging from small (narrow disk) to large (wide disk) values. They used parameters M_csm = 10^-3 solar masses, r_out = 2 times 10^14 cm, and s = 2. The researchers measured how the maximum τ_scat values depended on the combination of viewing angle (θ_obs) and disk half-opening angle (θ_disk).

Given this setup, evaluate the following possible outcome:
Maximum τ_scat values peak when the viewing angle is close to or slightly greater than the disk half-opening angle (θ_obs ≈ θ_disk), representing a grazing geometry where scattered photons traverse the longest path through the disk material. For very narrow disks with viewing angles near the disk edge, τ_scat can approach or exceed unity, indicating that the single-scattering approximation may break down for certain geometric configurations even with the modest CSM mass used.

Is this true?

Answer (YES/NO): NO